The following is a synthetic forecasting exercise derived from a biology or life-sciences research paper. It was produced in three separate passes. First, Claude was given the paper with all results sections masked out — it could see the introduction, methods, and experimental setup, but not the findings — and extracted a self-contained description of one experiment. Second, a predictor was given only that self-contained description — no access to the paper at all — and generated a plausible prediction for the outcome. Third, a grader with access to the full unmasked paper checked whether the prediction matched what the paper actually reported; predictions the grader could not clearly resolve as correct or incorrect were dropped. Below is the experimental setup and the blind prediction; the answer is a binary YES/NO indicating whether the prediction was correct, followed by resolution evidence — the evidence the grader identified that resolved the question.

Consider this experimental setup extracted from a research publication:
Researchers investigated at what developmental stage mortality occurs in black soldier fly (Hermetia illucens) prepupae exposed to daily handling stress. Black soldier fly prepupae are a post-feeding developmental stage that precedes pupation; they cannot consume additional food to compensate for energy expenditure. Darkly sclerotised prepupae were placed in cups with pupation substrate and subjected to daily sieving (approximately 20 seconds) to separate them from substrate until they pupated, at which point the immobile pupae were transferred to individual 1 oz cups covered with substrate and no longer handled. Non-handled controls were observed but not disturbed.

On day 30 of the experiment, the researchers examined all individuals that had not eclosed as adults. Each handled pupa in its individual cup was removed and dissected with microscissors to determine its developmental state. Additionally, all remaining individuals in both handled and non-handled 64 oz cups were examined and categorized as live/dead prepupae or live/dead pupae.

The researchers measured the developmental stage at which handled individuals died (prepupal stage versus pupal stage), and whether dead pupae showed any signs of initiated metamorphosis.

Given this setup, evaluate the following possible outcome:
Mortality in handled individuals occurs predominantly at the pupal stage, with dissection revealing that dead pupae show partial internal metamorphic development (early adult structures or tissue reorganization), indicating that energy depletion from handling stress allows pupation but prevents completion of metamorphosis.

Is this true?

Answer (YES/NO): YES